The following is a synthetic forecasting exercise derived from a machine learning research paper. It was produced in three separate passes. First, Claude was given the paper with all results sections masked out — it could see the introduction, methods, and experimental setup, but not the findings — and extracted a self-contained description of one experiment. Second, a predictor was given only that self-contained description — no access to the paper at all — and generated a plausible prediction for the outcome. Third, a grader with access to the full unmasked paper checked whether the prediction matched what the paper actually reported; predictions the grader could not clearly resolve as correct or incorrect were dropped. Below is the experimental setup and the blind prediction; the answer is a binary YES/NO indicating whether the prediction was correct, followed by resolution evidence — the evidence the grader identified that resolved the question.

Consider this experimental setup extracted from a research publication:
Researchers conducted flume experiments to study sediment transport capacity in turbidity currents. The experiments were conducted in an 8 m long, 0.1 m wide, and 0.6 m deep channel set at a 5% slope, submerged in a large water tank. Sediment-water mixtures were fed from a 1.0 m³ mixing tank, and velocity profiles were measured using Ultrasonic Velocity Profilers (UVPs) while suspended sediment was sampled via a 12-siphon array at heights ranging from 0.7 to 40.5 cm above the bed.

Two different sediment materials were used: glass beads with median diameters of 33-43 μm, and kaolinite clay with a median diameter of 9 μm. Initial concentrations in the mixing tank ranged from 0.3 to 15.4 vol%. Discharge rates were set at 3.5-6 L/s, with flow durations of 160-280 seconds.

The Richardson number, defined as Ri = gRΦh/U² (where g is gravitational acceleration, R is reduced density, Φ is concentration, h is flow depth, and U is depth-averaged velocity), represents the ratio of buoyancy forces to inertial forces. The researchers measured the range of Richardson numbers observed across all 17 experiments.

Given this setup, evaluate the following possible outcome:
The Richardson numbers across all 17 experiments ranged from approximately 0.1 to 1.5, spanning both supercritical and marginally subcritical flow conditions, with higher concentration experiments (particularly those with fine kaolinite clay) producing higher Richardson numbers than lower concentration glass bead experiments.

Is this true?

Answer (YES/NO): NO